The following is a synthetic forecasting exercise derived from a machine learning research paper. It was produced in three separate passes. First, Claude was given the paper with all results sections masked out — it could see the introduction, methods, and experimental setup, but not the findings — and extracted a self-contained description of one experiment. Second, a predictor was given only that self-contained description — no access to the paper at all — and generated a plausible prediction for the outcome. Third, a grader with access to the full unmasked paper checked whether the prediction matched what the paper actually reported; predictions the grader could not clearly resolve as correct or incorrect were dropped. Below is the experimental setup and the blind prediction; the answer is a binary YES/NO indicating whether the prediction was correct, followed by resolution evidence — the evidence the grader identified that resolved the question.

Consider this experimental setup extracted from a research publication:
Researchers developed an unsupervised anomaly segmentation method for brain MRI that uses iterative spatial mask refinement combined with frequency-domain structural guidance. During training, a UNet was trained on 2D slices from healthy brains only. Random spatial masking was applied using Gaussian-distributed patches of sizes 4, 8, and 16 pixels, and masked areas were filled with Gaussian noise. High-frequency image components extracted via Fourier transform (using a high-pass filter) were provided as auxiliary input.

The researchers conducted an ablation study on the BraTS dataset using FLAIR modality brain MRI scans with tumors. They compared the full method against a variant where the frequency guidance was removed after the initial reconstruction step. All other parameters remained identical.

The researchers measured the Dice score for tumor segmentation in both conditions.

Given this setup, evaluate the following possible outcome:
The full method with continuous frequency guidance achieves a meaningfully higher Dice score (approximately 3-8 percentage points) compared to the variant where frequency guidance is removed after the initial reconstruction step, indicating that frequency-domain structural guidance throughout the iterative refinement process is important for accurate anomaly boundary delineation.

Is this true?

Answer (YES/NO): NO